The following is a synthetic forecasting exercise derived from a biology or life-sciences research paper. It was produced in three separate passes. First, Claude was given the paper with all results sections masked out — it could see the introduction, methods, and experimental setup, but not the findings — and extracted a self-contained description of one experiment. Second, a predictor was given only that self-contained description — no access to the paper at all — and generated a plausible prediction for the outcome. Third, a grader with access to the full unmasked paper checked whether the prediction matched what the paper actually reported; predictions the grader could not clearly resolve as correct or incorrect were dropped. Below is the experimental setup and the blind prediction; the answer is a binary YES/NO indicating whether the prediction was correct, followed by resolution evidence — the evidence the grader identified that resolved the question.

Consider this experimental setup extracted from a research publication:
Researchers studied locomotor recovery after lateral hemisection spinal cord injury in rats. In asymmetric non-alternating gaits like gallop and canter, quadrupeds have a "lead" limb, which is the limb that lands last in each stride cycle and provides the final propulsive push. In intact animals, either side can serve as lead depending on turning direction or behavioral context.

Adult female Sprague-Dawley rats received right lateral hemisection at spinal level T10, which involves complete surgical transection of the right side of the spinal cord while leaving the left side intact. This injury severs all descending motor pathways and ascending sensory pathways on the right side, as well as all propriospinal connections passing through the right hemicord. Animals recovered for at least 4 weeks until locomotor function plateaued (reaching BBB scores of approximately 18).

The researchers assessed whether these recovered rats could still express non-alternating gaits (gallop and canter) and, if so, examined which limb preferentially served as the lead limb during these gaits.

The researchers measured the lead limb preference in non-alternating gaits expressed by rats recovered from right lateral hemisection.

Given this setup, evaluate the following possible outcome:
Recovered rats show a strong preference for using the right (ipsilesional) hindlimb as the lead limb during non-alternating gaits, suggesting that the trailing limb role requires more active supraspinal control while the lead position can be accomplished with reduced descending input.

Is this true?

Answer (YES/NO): NO